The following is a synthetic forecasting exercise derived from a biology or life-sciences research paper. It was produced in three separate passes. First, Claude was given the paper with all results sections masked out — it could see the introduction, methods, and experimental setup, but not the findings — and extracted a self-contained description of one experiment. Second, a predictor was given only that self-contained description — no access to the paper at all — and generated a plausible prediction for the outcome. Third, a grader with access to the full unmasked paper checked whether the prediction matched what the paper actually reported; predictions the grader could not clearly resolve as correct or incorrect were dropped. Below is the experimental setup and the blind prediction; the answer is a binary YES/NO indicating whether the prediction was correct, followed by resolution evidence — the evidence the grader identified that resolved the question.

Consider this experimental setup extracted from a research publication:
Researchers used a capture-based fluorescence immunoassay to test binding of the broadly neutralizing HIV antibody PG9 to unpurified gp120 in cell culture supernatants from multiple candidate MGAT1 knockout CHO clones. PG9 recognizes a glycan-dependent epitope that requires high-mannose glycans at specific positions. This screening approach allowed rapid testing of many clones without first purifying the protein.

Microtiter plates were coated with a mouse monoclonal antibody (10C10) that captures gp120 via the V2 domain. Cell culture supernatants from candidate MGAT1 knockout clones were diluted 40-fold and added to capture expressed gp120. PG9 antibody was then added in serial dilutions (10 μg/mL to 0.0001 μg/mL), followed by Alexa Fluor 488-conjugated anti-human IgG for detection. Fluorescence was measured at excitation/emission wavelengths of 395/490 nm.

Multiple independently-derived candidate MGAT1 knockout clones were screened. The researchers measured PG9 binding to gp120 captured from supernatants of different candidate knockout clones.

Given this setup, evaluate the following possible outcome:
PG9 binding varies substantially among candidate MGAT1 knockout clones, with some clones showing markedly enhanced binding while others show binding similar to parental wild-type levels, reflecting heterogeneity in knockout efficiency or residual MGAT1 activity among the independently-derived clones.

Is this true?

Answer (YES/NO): NO